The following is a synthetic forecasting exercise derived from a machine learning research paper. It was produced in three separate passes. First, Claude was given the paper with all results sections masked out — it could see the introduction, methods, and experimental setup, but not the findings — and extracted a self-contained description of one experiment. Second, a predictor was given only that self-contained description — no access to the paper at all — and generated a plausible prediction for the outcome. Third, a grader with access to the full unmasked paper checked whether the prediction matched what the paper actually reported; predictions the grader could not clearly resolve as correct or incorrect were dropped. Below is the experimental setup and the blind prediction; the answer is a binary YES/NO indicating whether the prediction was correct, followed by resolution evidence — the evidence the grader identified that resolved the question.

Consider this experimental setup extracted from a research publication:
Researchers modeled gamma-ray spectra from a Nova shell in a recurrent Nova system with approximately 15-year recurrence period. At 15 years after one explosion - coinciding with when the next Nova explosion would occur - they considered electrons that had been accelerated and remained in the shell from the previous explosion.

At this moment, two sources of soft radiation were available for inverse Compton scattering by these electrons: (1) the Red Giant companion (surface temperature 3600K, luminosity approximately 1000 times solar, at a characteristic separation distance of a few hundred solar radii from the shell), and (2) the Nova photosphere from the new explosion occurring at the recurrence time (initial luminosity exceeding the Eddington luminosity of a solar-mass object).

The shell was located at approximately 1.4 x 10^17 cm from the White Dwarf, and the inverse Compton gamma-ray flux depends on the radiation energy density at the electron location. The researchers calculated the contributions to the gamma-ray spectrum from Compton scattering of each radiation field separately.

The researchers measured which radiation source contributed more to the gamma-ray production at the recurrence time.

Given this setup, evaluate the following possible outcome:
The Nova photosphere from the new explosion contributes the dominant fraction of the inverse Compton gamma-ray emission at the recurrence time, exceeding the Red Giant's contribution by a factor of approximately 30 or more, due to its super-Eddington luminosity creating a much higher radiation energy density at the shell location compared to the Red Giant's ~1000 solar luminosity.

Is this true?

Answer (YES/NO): NO